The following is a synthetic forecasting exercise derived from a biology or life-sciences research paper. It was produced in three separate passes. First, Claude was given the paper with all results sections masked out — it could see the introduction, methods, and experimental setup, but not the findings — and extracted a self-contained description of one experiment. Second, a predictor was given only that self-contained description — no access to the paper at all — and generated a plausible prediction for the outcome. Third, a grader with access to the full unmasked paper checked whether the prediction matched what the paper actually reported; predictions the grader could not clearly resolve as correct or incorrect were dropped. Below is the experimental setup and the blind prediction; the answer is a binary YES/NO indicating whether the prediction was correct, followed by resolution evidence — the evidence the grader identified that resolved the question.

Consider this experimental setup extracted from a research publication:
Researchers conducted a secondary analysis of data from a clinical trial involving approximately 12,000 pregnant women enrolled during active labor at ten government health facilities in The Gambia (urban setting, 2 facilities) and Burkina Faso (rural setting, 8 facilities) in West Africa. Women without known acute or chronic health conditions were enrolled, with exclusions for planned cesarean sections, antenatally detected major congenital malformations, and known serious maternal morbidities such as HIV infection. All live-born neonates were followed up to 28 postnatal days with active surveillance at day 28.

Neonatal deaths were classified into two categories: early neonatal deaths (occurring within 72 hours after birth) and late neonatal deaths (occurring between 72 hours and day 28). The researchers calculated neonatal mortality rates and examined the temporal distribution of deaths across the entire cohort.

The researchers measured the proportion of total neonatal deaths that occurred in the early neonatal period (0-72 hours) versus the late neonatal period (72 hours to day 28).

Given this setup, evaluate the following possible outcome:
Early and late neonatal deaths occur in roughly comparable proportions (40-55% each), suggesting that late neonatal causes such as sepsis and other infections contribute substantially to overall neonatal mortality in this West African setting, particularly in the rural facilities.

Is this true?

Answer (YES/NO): NO